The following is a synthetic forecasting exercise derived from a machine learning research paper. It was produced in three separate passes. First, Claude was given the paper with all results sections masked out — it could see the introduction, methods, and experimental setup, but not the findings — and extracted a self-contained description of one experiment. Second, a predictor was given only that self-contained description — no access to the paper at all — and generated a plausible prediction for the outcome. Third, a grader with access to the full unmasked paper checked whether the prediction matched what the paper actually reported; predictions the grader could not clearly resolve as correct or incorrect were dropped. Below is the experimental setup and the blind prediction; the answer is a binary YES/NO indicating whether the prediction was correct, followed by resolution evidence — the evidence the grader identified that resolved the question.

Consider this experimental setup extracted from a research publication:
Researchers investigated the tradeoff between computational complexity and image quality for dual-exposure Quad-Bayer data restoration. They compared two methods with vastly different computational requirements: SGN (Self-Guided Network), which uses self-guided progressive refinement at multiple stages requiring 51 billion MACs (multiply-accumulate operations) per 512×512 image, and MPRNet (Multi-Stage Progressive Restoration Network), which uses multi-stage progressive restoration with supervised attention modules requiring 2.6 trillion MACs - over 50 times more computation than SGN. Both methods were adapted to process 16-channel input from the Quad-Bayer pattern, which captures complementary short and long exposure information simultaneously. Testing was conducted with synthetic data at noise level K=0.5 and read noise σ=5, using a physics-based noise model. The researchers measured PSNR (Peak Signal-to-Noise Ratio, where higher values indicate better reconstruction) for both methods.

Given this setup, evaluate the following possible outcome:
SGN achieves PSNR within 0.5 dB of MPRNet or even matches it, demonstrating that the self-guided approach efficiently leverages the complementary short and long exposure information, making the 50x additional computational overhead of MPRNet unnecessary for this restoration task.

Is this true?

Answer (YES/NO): YES